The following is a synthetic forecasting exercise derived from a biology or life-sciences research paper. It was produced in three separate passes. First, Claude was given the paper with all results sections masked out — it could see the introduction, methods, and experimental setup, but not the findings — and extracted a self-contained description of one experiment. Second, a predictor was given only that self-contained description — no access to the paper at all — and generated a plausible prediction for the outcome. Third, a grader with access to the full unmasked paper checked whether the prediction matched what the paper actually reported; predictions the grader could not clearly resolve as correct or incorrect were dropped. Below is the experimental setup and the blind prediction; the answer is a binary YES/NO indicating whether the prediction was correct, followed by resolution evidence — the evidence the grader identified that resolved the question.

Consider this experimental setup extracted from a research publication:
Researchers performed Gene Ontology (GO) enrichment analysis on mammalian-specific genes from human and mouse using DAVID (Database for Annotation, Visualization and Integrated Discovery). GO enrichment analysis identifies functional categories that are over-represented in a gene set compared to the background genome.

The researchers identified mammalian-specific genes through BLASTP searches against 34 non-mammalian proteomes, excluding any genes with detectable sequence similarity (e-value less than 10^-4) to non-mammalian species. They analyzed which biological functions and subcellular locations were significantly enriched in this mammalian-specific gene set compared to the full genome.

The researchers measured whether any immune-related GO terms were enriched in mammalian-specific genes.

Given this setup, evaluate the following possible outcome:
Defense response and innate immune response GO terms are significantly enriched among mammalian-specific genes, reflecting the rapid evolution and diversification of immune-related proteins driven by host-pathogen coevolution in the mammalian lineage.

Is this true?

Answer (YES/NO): NO